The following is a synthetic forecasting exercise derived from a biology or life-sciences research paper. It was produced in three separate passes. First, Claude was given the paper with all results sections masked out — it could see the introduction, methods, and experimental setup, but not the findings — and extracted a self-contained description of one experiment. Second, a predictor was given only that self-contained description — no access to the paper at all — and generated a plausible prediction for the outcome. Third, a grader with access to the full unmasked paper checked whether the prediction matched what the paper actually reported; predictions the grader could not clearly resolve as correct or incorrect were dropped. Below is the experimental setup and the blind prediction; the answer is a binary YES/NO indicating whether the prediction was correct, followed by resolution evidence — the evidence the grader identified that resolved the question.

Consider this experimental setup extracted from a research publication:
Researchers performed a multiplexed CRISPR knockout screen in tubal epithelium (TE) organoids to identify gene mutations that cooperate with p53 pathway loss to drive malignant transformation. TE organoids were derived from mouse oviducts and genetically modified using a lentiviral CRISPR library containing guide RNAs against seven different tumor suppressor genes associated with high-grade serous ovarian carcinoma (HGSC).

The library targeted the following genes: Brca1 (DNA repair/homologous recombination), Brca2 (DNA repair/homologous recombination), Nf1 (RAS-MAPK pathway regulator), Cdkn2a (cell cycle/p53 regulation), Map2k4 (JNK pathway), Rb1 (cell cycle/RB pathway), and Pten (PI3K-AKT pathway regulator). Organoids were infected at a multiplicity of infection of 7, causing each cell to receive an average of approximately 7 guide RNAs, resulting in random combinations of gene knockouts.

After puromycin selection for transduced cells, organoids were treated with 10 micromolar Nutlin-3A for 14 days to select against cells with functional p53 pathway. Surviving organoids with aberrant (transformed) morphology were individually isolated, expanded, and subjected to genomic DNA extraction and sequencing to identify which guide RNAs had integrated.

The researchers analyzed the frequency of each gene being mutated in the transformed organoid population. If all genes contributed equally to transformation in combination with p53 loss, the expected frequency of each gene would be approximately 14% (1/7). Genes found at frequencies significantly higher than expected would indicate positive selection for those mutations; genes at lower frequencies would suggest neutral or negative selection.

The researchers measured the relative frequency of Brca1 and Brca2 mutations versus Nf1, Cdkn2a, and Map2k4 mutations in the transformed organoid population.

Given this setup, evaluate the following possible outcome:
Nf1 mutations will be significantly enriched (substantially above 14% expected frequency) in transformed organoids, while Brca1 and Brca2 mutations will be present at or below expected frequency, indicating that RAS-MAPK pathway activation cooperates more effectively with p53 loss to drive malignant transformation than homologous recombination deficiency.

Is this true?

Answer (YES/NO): NO